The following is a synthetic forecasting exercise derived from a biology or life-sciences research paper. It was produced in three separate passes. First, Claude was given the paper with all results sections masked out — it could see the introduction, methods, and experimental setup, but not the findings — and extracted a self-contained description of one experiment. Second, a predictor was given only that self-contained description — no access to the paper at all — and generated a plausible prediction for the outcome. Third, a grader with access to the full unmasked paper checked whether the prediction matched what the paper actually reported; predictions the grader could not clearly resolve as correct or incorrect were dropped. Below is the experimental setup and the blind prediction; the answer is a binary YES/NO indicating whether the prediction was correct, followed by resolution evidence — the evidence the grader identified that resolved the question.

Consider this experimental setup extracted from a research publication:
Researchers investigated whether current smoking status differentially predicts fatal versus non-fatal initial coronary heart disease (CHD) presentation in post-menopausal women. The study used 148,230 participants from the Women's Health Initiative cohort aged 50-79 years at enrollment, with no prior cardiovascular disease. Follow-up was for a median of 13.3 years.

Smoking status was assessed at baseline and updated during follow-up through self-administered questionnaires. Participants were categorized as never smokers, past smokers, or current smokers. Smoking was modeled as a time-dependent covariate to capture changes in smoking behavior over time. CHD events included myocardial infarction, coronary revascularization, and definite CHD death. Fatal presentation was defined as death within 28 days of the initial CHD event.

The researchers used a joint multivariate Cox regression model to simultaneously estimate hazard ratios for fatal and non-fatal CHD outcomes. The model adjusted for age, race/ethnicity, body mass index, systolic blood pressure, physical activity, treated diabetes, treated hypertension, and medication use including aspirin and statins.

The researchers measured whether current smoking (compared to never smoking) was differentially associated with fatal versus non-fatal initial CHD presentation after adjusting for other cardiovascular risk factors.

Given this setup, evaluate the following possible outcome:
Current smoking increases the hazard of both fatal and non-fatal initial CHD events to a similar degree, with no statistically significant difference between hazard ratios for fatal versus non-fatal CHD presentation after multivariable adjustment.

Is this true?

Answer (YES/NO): NO